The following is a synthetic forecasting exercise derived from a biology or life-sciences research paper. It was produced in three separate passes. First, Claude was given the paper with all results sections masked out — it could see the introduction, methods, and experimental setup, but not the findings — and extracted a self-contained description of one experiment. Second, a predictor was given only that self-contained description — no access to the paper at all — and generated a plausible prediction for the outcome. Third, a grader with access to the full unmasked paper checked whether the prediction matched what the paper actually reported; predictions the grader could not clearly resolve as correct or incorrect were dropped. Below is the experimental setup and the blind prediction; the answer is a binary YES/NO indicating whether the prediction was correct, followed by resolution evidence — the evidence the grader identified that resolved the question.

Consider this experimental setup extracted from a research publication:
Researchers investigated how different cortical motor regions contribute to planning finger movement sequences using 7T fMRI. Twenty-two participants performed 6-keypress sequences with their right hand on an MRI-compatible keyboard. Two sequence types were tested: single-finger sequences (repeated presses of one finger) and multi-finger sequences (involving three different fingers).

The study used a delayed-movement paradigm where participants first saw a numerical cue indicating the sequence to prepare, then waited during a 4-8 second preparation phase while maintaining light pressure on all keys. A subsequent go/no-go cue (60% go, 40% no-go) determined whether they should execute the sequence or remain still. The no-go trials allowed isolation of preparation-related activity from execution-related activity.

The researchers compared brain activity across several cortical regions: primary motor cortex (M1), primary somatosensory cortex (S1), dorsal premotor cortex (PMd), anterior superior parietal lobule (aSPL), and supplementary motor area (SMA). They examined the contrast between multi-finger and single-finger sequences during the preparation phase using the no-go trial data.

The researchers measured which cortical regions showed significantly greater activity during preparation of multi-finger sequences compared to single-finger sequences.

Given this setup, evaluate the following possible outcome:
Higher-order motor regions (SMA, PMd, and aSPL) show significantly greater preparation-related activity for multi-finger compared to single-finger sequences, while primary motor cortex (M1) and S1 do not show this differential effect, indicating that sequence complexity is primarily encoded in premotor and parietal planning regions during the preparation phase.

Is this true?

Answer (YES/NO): YES